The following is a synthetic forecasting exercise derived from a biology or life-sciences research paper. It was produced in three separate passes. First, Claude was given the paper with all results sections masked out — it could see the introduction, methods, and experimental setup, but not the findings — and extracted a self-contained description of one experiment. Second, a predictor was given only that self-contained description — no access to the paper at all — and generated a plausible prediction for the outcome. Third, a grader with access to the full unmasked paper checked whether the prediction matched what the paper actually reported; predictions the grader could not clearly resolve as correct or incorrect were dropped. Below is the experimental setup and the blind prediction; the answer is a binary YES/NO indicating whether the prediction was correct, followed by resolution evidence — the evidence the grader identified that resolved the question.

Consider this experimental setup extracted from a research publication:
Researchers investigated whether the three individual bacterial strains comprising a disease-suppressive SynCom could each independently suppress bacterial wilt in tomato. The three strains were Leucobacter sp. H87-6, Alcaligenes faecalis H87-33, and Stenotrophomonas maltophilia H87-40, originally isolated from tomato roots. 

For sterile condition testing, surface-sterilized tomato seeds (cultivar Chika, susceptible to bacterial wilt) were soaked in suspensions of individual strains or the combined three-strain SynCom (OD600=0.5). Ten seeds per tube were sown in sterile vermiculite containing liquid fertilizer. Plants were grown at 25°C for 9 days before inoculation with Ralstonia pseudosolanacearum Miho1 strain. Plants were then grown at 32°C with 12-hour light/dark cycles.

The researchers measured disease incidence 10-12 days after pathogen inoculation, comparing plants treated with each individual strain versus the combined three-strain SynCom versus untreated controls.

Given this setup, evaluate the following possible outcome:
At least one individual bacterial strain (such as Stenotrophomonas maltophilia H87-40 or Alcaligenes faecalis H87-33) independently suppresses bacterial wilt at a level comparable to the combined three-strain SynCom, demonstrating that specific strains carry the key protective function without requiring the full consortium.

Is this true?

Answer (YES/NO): NO